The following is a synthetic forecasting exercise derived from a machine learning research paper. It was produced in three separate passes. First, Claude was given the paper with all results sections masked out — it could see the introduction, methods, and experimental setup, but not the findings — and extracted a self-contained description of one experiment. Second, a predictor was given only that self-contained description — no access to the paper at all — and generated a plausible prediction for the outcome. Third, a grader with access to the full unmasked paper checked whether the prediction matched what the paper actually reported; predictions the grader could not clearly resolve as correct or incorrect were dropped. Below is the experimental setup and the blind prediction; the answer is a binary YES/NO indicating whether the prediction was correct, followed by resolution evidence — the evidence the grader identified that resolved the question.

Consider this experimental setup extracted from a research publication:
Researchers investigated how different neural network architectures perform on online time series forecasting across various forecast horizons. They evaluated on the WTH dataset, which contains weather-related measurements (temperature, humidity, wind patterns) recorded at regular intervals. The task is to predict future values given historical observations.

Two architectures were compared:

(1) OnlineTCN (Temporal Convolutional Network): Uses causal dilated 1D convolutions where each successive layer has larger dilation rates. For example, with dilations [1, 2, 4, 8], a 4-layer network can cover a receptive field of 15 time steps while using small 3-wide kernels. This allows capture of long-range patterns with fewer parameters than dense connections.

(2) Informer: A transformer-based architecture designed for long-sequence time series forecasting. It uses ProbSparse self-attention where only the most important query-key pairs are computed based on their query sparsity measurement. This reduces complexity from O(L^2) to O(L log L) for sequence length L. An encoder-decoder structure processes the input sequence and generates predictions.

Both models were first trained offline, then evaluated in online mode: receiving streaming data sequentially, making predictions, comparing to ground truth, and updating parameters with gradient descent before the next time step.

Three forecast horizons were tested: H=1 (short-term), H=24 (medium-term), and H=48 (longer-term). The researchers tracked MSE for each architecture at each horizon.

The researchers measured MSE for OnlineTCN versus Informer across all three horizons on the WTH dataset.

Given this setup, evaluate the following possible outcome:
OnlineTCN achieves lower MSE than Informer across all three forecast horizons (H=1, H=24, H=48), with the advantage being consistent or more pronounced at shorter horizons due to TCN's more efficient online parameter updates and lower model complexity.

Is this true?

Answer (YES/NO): YES